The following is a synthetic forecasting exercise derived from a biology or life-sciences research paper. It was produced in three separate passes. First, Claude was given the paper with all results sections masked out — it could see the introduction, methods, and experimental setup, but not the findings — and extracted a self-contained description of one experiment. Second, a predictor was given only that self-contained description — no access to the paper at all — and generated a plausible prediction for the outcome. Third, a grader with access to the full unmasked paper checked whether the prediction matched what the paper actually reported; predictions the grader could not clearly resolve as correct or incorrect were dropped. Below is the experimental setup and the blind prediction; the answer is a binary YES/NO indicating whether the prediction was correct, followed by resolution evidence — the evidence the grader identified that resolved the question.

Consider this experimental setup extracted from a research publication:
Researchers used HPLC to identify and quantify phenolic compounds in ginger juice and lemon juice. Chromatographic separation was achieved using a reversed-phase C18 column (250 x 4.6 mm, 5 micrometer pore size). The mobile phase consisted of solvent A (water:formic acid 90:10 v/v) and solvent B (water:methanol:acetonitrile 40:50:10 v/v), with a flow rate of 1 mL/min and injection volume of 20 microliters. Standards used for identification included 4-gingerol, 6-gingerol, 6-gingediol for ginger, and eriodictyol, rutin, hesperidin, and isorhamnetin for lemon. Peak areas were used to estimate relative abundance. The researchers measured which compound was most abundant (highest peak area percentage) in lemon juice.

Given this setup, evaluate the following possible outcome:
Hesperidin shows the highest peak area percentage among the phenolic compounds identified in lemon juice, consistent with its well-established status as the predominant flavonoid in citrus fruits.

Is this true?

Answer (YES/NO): YES